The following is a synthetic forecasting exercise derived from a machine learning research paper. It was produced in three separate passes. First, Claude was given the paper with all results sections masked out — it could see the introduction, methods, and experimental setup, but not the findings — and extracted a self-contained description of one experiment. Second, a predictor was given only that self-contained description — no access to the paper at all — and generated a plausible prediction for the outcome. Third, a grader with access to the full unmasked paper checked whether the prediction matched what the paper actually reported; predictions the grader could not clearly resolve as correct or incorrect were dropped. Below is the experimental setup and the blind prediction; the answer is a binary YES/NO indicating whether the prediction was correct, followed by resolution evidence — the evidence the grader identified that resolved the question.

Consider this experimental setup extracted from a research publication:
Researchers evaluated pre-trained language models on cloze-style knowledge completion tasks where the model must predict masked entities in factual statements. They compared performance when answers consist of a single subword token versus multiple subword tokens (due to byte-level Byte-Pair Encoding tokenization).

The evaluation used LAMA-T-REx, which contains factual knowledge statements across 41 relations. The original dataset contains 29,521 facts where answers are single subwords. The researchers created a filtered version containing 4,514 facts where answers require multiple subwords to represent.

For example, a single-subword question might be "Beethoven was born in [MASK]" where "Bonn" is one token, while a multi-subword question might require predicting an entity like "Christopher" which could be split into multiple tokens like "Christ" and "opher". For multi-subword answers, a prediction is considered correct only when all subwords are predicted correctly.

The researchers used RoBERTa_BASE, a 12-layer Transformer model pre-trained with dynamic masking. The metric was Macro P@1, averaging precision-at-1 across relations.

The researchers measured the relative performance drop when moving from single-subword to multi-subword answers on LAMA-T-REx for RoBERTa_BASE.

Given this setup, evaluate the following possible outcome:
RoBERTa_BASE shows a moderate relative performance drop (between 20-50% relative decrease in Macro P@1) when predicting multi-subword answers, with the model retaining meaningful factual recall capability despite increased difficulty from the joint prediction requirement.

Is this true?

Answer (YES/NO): NO